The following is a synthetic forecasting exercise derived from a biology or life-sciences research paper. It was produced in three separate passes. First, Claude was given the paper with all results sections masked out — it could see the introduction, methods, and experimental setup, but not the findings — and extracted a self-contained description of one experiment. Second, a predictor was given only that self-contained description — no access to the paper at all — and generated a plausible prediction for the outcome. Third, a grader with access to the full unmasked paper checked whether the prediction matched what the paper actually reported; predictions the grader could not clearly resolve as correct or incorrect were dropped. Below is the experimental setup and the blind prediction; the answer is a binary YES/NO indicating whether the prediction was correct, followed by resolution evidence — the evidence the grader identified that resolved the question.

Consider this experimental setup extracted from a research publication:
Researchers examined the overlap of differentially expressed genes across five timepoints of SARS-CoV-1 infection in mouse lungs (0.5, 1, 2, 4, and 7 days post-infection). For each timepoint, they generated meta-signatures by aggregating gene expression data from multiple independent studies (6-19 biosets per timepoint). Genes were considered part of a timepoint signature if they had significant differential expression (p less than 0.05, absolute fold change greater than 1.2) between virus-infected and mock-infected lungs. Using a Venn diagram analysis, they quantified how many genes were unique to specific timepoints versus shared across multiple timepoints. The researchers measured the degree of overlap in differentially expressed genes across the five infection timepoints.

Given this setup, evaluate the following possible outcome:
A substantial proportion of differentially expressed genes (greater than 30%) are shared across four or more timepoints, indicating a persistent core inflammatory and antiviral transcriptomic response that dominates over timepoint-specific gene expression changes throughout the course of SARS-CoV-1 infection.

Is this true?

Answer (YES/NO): NO